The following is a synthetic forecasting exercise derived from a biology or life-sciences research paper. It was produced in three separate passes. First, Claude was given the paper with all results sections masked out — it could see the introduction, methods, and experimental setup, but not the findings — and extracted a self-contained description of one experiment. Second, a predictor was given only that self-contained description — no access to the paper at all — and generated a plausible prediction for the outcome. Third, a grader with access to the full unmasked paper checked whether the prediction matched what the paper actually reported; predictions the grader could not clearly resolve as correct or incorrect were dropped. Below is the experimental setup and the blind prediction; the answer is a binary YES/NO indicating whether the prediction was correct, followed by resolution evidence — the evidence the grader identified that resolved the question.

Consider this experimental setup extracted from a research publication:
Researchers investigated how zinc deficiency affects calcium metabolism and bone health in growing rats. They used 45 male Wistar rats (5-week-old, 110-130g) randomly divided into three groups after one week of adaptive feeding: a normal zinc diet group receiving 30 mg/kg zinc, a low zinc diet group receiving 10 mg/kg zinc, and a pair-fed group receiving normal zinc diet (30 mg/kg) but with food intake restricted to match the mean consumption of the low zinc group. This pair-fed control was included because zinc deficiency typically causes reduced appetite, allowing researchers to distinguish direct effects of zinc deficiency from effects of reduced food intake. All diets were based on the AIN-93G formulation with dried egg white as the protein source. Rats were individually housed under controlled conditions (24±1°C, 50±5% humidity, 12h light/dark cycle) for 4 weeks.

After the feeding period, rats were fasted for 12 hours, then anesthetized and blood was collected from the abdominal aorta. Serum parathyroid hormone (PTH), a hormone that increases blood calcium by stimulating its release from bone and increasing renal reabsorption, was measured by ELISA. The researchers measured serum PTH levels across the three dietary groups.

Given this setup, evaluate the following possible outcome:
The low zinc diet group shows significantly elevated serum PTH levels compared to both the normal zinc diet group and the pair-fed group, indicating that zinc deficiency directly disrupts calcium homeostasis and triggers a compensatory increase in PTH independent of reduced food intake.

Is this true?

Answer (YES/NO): YES